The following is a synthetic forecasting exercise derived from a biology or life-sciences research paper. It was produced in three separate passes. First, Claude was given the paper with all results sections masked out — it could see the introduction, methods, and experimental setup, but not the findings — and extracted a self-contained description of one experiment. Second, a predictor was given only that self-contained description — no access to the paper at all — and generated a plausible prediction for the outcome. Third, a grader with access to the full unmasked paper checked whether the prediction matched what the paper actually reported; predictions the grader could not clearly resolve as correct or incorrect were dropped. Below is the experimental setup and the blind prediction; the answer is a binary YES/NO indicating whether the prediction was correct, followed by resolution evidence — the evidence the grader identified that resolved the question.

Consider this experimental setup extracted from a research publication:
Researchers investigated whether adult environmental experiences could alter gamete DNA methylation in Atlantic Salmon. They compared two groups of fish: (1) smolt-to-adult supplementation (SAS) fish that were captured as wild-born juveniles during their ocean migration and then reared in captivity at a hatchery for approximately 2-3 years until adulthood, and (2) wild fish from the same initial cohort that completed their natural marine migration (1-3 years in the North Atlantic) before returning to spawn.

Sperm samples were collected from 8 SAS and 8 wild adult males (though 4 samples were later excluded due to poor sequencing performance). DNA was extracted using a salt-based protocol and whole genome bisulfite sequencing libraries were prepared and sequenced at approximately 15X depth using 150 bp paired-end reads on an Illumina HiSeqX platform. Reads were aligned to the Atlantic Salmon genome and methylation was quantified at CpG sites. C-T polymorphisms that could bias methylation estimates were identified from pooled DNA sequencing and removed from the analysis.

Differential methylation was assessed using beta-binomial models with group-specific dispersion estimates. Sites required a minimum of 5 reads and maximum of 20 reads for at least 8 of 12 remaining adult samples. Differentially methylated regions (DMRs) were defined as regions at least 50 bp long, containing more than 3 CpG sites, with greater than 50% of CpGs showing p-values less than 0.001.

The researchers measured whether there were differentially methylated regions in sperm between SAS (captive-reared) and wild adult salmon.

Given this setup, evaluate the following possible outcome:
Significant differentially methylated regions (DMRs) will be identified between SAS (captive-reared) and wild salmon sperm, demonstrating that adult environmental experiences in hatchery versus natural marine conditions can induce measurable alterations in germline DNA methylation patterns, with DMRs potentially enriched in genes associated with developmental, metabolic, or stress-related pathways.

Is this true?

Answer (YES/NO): YES